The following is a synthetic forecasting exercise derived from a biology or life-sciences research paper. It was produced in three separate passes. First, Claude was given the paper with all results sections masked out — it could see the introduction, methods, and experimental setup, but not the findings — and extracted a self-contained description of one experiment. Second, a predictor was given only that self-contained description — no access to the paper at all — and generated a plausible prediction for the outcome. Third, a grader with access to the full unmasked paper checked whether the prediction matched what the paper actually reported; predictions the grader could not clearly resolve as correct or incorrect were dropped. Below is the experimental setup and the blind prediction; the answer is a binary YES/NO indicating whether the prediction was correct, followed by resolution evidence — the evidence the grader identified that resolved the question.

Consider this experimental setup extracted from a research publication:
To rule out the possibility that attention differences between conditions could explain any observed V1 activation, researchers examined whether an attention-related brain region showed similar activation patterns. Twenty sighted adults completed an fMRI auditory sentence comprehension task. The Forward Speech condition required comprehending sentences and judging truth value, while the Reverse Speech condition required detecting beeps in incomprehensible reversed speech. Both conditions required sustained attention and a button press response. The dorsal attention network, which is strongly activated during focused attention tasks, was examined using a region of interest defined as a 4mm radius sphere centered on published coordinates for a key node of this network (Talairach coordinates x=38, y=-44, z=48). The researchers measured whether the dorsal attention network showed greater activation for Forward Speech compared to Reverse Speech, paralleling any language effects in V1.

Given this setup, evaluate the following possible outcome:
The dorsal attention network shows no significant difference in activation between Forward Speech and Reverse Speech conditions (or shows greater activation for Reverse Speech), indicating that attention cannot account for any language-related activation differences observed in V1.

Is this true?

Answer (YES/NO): YES